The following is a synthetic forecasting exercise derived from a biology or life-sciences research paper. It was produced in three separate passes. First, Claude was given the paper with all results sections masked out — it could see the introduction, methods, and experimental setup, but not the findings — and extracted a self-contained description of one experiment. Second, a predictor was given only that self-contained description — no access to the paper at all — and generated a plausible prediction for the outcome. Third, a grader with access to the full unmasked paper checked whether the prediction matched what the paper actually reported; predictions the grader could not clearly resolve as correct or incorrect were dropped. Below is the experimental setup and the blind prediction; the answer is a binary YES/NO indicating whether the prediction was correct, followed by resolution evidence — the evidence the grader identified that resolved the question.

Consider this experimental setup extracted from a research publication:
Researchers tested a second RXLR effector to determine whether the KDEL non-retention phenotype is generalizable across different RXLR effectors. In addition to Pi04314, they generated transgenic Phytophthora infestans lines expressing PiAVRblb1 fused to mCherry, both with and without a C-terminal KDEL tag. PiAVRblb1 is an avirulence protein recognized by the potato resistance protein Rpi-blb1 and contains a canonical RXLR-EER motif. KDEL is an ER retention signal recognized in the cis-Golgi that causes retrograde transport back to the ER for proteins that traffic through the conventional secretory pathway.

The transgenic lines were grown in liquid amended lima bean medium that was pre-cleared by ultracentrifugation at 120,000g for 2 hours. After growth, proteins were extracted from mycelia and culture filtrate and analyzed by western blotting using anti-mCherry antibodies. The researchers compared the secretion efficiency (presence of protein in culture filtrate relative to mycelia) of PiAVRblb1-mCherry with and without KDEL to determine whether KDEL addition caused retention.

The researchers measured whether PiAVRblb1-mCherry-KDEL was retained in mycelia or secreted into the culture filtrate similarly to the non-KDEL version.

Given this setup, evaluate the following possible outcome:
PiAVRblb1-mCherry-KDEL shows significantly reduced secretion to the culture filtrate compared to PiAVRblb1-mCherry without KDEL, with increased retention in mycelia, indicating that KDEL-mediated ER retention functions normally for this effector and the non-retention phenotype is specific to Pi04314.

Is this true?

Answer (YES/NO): NO